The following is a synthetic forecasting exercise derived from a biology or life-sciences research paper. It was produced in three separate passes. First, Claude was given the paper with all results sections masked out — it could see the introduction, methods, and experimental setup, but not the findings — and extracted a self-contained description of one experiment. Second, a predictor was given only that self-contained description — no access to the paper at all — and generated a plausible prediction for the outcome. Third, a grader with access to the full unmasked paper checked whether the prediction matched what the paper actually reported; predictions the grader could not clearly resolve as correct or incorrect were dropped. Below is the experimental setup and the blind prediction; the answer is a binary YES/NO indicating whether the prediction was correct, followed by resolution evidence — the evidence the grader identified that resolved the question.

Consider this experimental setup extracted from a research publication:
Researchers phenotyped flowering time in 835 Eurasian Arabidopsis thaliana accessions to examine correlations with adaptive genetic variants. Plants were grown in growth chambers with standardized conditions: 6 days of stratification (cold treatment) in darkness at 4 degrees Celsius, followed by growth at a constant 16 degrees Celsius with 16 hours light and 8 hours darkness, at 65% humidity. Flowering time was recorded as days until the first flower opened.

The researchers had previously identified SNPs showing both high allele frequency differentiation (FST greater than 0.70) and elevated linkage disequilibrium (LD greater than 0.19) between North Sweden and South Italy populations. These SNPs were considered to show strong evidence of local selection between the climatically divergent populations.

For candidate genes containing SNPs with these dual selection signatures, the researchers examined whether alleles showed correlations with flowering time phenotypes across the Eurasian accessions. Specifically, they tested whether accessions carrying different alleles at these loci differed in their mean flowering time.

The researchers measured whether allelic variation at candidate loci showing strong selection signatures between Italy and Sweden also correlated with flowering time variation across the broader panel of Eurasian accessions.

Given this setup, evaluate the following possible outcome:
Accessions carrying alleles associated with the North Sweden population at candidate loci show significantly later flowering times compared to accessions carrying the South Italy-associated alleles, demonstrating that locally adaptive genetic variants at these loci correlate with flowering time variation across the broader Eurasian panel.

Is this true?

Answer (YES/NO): YES